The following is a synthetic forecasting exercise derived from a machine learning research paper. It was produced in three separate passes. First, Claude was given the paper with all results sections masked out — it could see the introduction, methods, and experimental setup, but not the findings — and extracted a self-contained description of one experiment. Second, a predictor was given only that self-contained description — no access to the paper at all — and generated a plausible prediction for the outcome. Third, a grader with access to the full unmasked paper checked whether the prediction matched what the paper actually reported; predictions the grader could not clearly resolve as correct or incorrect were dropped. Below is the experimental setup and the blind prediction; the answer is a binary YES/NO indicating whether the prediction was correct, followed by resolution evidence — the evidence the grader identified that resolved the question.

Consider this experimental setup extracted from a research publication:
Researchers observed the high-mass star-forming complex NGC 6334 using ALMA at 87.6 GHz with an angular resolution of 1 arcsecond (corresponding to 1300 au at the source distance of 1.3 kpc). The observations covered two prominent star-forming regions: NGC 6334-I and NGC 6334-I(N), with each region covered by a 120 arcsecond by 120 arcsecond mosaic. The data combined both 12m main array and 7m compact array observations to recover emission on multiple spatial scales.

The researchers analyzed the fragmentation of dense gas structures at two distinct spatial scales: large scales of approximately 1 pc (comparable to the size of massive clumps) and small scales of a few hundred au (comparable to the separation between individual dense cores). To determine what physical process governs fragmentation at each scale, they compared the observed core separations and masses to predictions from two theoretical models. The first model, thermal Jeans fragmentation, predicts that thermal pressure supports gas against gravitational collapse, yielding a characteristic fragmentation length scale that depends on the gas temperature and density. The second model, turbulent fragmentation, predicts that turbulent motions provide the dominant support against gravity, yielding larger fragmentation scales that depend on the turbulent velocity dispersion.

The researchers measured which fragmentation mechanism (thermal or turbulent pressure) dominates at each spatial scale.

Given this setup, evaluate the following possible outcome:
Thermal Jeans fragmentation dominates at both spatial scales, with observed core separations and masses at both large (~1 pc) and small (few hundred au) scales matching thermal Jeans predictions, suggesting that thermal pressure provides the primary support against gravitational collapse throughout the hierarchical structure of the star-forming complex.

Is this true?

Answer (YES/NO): NO